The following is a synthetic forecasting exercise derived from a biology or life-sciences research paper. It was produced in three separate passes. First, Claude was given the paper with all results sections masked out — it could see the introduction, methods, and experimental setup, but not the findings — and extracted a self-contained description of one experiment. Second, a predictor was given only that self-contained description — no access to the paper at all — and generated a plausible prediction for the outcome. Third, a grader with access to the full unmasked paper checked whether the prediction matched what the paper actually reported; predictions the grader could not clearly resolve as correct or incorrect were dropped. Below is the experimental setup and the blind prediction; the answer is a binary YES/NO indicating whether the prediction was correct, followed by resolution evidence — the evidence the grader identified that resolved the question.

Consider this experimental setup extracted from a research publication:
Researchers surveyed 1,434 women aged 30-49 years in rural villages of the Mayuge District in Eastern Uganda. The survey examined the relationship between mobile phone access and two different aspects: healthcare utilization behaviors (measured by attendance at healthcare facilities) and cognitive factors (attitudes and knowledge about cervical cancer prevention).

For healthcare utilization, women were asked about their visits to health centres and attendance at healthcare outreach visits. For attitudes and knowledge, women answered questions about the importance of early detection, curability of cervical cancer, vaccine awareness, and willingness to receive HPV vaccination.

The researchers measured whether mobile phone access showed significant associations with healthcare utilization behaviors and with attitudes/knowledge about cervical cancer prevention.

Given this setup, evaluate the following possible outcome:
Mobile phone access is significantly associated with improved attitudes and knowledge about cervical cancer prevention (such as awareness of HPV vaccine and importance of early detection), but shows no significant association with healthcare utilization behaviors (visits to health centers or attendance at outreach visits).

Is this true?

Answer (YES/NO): NO